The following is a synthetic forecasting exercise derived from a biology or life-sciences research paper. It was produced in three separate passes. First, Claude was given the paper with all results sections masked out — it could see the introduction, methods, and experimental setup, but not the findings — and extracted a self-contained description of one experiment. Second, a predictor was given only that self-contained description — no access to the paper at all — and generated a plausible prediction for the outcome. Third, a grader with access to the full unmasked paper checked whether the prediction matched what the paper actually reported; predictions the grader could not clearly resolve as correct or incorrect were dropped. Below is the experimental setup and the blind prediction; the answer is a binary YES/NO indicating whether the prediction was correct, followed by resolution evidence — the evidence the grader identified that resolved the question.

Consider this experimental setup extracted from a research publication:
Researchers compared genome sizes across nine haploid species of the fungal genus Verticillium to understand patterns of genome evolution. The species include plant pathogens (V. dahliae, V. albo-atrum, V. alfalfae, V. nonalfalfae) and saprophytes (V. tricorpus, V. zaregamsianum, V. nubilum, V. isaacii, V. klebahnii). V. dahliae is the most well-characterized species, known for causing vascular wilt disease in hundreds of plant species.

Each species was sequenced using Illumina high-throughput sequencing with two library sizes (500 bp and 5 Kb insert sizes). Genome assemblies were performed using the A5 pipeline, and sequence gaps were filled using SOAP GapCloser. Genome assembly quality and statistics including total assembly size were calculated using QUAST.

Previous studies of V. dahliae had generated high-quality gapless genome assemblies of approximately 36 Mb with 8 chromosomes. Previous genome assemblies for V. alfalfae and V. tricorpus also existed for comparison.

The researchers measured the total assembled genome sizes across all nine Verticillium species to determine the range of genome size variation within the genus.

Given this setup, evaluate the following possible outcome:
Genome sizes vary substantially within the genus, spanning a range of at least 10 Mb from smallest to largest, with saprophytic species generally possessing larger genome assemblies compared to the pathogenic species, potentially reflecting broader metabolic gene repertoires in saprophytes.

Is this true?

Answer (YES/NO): NO